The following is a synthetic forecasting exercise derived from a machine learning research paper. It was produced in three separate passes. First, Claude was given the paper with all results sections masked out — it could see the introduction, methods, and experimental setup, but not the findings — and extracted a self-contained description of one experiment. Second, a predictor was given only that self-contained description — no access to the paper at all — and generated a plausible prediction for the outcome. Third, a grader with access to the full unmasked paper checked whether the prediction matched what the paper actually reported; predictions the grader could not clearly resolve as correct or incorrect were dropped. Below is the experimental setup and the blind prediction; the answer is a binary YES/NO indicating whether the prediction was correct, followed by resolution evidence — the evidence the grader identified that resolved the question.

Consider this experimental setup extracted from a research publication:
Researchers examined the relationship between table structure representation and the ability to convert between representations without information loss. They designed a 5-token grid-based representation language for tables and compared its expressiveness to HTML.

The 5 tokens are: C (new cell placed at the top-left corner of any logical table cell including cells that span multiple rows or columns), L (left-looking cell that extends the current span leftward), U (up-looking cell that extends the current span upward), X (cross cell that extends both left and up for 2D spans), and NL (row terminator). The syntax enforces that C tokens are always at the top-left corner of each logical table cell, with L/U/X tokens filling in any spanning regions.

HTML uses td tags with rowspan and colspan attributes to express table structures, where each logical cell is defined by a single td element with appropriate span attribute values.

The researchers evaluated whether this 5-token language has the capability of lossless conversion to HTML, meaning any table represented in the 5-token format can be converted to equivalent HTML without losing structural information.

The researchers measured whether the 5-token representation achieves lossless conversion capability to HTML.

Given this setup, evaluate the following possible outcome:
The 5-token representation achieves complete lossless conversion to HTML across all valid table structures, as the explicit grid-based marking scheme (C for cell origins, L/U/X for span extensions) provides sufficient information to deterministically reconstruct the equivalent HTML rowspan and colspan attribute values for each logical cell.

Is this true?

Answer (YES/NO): YES